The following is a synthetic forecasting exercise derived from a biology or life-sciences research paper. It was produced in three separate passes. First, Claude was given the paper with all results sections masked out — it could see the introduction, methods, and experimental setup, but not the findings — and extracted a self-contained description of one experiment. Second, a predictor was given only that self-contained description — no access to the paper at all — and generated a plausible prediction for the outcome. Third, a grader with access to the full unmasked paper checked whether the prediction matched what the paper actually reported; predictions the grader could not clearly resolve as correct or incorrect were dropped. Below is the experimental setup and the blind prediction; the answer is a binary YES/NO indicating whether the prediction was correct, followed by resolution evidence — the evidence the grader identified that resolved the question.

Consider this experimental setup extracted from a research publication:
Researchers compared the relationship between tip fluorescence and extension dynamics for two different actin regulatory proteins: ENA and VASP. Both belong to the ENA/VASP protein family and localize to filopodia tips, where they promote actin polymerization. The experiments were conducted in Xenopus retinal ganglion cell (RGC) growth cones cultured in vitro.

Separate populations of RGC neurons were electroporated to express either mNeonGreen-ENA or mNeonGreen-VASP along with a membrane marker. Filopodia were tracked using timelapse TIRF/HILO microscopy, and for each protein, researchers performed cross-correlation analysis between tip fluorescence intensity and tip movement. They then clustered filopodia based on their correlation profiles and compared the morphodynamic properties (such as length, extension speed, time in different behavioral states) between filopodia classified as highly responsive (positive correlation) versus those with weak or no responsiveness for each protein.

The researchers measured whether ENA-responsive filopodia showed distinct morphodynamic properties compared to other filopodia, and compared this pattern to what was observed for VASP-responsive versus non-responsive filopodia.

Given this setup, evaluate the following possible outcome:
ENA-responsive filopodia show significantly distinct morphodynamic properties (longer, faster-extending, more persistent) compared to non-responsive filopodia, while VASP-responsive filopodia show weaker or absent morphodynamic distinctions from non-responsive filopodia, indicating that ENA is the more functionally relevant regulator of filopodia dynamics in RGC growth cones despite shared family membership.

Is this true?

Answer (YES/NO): NO